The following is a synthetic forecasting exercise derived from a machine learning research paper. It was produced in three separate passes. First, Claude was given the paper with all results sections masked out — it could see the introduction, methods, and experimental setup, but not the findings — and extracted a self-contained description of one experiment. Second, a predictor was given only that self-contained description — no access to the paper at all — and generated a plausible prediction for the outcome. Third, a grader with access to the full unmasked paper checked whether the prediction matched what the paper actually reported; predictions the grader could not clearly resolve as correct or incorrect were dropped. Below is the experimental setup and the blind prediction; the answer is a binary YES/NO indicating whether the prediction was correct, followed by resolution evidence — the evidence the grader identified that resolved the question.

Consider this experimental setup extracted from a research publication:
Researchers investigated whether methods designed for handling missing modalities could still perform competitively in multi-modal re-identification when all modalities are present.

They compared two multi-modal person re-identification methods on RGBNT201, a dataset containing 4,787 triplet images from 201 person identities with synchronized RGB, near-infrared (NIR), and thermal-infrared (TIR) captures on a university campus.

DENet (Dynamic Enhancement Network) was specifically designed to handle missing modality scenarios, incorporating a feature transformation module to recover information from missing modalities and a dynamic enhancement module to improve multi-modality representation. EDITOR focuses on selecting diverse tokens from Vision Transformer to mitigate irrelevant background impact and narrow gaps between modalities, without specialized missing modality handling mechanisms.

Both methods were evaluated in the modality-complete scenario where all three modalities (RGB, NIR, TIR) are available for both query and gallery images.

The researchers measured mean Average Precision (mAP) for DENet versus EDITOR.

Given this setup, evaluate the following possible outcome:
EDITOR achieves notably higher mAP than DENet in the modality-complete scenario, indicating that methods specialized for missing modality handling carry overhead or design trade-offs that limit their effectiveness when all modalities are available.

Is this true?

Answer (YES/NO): YES